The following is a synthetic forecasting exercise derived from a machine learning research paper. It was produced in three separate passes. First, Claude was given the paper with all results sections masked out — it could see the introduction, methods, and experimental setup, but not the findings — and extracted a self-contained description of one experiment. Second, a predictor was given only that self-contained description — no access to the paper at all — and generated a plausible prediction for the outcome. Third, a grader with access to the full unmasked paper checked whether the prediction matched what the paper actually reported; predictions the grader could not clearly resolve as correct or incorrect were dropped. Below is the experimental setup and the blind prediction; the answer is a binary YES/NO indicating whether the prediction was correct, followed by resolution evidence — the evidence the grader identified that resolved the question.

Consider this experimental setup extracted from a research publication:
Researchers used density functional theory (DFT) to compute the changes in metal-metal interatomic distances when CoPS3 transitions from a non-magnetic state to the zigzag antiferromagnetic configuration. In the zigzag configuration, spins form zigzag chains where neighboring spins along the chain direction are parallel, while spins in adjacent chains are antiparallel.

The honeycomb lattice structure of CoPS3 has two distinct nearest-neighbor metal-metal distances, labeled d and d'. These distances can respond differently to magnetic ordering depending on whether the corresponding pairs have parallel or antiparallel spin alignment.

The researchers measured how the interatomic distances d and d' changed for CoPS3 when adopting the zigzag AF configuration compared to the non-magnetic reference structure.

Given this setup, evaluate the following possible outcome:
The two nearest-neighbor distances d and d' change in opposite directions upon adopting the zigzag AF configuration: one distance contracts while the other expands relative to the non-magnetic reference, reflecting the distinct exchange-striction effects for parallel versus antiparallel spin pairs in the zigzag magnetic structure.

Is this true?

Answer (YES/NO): YES